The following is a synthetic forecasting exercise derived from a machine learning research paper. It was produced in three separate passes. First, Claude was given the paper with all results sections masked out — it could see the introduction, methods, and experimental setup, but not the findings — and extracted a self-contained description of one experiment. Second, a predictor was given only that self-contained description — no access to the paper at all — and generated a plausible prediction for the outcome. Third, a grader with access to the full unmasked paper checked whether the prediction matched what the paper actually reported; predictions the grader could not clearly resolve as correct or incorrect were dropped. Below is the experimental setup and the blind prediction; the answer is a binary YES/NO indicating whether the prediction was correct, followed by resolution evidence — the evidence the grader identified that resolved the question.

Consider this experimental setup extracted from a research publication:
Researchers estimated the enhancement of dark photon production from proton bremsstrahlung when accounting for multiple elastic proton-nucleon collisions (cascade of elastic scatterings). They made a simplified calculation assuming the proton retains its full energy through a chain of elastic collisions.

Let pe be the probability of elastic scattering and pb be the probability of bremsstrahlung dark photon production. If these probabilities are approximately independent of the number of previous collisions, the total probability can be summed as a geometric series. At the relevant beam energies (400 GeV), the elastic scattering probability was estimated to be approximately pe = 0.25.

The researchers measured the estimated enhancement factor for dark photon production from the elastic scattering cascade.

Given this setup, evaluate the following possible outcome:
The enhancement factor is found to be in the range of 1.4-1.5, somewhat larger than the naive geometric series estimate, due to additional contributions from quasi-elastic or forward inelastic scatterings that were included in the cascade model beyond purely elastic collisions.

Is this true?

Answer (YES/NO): NO